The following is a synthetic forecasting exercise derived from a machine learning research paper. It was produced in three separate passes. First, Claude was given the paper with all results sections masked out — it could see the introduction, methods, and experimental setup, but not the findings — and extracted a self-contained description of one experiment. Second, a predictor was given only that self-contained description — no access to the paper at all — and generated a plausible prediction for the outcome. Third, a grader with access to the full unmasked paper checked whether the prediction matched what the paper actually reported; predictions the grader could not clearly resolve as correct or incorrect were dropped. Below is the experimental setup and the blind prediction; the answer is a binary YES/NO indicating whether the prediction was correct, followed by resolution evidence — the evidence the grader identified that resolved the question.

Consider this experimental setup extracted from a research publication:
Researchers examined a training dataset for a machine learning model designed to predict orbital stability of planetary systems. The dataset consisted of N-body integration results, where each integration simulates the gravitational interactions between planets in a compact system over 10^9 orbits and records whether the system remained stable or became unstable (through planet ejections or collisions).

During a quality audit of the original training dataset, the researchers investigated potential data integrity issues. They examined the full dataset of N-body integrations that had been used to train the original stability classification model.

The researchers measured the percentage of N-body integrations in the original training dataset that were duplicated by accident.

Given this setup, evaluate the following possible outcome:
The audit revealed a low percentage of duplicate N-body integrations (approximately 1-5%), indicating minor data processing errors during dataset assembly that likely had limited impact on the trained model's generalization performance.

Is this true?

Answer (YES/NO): NO